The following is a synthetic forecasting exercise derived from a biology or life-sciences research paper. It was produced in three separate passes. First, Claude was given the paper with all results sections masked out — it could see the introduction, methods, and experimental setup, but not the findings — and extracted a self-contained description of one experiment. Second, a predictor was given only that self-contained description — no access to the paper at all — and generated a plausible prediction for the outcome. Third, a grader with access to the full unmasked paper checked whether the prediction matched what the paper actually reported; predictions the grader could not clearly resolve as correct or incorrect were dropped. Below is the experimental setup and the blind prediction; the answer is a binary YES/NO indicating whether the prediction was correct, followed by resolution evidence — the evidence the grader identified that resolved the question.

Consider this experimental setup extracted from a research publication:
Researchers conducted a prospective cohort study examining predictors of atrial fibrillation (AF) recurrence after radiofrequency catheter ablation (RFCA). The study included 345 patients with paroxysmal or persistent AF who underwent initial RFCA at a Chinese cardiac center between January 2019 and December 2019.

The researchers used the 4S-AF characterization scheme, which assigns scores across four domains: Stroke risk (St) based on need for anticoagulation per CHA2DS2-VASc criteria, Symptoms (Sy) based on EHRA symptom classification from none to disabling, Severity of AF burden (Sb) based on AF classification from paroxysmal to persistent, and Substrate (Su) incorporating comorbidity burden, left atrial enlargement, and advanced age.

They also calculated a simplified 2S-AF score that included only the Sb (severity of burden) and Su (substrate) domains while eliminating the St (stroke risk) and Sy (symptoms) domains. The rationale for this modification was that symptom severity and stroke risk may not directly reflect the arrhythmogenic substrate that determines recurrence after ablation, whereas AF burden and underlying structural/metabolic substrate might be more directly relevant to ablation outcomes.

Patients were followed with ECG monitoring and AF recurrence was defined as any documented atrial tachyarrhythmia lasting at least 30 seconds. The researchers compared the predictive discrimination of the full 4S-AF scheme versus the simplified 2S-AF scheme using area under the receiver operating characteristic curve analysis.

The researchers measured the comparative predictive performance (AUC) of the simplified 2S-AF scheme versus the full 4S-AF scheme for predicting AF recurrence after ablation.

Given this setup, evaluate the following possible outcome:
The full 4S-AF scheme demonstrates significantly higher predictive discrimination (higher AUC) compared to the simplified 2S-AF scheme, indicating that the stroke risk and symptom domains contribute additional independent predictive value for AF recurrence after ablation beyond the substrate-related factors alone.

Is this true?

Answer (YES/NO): NO